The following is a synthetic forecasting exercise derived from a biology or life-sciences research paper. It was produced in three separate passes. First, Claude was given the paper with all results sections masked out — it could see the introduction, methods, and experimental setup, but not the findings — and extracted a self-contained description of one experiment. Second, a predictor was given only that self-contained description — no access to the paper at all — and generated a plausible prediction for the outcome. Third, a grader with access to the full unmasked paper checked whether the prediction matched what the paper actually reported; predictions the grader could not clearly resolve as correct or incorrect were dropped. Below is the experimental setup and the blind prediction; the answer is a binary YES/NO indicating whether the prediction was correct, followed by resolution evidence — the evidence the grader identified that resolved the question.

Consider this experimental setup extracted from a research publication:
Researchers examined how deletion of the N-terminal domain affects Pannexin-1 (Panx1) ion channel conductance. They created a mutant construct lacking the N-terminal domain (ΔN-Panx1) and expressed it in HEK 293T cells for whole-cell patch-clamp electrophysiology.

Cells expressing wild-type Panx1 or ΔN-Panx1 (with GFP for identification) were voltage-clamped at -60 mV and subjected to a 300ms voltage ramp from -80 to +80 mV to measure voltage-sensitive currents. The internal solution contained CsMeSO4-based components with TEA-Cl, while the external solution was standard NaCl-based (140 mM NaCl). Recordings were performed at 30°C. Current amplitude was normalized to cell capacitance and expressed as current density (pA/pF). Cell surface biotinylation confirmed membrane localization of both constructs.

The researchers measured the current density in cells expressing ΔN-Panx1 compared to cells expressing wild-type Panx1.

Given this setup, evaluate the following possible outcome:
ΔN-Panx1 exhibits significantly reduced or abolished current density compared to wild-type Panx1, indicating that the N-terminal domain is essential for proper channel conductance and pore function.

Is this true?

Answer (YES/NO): YES